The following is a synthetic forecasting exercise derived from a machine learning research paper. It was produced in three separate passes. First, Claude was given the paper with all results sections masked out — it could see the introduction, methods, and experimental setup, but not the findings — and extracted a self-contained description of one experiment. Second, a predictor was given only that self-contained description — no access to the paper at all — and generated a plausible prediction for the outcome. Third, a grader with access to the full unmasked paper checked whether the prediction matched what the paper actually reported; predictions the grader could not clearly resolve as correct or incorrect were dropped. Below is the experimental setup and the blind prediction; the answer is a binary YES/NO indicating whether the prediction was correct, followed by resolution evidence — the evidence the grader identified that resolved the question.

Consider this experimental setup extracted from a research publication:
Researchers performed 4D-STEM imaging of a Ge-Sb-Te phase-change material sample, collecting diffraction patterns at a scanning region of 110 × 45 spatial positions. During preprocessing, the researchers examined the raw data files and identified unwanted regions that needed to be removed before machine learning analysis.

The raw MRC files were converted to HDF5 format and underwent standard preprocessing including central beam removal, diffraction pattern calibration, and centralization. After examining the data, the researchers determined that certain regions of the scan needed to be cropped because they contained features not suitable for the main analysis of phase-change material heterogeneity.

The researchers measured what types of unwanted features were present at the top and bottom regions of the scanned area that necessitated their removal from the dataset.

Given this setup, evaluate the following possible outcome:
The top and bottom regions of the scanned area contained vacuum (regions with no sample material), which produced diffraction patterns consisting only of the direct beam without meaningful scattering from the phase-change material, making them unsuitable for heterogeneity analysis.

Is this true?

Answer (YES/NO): NO